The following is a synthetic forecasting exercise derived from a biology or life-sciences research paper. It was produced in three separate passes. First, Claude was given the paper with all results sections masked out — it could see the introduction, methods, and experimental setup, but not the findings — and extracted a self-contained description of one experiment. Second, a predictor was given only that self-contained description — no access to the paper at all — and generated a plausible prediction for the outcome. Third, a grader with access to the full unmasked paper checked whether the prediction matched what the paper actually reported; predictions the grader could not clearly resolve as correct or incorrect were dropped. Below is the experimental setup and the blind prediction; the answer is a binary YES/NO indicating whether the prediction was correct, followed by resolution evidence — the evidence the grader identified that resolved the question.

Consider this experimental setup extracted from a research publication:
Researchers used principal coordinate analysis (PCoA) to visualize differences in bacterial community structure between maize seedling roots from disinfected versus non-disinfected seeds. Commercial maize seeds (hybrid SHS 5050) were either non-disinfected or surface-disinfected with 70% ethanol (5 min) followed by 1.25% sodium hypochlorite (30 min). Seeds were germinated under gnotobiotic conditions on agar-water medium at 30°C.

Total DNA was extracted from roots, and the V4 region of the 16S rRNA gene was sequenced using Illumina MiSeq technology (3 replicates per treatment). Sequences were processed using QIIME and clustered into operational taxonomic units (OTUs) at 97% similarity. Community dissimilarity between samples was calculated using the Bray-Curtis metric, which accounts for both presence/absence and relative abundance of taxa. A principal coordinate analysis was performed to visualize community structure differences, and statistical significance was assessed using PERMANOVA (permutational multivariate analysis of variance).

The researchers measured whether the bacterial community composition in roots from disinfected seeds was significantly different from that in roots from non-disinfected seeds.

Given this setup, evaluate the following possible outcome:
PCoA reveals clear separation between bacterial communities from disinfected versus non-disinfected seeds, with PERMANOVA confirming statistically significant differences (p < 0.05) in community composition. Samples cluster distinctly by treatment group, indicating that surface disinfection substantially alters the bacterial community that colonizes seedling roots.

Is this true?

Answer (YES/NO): YES